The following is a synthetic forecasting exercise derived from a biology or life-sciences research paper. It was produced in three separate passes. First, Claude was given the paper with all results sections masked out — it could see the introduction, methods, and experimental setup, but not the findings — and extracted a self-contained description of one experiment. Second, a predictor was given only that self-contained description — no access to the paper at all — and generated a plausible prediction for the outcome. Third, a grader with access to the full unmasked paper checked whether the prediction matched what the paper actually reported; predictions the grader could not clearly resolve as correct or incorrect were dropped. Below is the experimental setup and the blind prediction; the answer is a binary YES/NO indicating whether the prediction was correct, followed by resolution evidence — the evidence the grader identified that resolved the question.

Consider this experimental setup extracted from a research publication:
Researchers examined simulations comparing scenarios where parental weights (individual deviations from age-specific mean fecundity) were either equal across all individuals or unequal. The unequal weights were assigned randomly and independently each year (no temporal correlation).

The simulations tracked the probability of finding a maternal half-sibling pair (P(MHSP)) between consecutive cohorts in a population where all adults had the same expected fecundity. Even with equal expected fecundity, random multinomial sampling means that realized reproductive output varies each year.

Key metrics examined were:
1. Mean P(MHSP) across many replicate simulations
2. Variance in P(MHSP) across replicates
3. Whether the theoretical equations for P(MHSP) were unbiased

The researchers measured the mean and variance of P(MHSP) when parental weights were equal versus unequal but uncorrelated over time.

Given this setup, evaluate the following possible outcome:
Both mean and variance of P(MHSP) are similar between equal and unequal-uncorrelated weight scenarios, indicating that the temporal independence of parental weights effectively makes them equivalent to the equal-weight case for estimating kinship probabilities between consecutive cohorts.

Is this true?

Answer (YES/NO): NO